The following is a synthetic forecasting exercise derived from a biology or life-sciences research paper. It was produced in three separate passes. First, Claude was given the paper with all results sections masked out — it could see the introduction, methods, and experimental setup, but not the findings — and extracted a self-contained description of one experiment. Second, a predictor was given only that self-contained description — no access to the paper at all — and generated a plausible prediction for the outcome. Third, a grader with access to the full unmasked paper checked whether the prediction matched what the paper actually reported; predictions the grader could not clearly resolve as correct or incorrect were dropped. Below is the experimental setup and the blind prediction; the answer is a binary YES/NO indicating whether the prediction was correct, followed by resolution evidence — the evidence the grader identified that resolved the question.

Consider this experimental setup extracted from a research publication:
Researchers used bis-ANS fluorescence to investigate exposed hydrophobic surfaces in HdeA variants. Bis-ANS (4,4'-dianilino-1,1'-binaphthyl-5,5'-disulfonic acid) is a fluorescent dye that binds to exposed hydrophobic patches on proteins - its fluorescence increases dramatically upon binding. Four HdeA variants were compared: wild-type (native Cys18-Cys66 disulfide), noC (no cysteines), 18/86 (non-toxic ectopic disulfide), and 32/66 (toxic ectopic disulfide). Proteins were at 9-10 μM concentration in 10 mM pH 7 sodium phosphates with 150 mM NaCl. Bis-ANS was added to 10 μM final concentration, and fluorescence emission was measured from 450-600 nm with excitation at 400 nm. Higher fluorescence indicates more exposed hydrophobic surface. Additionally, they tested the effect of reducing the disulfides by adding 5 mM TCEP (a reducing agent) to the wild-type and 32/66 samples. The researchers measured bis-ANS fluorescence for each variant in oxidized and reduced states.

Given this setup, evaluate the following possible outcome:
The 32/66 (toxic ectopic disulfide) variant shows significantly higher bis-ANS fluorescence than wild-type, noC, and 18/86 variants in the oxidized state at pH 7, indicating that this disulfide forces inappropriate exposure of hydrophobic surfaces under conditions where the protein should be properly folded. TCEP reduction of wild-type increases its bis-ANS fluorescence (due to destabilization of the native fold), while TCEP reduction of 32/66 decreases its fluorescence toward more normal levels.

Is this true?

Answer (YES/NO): NO